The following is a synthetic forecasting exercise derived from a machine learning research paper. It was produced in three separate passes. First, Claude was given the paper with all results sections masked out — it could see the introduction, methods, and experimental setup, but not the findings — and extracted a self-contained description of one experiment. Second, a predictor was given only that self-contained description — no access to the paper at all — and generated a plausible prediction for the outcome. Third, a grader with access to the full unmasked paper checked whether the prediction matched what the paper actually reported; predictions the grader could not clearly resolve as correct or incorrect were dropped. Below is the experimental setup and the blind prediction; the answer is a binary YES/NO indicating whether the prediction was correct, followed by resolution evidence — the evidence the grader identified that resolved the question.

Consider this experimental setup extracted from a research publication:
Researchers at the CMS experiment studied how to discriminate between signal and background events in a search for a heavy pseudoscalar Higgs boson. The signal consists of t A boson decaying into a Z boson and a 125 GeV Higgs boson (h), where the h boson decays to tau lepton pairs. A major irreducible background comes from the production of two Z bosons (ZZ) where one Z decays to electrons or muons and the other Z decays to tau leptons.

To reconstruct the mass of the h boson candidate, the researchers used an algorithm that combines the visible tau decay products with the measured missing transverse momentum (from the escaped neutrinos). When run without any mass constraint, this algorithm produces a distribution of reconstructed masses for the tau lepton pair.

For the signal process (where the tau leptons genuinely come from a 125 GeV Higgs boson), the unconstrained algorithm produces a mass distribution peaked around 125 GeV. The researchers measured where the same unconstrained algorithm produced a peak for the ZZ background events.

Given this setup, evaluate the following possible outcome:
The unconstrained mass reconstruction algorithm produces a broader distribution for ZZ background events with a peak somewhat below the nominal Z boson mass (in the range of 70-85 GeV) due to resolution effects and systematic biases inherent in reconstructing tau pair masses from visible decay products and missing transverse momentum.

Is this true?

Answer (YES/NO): NO